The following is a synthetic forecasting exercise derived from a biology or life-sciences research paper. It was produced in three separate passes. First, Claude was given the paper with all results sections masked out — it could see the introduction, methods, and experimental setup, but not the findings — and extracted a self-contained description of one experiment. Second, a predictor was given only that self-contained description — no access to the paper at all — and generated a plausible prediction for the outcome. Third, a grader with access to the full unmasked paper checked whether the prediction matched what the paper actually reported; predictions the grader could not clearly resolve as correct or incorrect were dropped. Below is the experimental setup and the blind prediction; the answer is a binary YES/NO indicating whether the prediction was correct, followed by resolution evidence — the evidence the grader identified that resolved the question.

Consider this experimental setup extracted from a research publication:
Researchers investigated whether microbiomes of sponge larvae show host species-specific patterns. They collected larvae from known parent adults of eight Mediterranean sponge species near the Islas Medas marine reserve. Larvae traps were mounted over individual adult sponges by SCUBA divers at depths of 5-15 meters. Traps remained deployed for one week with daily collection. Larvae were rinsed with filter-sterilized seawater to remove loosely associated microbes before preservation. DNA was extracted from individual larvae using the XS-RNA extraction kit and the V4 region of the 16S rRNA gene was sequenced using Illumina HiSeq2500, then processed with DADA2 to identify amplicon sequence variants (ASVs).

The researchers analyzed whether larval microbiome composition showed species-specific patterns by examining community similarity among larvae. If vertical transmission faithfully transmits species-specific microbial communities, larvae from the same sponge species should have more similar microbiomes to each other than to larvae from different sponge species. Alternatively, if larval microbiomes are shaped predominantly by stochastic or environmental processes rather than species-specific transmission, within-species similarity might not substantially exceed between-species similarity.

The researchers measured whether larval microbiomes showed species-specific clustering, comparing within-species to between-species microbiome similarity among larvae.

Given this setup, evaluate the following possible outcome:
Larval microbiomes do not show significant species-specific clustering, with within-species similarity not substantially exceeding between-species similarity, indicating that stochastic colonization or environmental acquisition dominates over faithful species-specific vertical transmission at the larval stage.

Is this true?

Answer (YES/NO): YES